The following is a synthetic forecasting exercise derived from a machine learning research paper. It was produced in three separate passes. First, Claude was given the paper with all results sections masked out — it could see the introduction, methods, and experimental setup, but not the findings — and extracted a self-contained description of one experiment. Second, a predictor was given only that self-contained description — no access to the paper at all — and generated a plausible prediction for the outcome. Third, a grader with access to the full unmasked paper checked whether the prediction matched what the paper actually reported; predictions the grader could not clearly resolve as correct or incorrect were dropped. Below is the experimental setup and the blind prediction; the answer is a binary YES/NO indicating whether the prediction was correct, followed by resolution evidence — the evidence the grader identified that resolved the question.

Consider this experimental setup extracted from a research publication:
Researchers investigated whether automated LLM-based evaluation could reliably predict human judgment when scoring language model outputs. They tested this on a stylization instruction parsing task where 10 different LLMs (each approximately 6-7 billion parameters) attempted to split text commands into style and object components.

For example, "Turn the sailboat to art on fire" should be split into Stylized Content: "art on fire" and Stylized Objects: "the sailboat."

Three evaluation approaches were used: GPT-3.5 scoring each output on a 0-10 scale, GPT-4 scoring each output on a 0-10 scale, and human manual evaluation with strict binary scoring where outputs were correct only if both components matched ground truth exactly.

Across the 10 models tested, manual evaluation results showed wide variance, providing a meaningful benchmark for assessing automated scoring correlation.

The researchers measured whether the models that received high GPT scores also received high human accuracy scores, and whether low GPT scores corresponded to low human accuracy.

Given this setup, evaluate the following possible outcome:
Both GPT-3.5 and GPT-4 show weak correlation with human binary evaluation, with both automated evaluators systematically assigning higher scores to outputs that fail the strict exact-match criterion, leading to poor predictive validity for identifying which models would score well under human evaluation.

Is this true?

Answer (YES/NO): NO